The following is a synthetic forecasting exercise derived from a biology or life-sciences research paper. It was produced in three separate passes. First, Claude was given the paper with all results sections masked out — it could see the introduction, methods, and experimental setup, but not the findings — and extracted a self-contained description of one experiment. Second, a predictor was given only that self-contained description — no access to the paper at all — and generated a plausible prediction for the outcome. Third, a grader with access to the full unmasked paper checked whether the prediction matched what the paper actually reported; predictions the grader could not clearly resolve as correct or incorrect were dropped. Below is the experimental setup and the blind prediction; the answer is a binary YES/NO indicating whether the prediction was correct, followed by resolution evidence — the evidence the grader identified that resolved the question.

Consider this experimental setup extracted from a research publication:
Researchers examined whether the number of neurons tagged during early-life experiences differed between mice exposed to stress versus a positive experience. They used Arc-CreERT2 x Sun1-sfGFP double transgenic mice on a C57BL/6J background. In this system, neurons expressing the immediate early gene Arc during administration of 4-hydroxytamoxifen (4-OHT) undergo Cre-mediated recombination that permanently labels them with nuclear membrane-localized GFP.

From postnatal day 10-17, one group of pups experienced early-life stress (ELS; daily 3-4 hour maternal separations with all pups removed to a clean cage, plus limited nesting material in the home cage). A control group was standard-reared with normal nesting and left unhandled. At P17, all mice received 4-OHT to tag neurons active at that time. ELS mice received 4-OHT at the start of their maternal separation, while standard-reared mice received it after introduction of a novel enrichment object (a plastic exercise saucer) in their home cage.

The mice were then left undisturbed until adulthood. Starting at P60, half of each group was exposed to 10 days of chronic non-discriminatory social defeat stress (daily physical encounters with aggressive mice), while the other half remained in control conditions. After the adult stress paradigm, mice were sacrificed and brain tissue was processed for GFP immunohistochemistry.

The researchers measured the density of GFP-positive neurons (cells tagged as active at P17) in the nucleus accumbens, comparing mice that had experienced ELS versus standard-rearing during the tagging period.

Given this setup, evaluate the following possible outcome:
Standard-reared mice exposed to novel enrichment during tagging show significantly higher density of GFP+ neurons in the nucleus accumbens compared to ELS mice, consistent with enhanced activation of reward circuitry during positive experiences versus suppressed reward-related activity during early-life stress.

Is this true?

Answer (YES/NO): NO